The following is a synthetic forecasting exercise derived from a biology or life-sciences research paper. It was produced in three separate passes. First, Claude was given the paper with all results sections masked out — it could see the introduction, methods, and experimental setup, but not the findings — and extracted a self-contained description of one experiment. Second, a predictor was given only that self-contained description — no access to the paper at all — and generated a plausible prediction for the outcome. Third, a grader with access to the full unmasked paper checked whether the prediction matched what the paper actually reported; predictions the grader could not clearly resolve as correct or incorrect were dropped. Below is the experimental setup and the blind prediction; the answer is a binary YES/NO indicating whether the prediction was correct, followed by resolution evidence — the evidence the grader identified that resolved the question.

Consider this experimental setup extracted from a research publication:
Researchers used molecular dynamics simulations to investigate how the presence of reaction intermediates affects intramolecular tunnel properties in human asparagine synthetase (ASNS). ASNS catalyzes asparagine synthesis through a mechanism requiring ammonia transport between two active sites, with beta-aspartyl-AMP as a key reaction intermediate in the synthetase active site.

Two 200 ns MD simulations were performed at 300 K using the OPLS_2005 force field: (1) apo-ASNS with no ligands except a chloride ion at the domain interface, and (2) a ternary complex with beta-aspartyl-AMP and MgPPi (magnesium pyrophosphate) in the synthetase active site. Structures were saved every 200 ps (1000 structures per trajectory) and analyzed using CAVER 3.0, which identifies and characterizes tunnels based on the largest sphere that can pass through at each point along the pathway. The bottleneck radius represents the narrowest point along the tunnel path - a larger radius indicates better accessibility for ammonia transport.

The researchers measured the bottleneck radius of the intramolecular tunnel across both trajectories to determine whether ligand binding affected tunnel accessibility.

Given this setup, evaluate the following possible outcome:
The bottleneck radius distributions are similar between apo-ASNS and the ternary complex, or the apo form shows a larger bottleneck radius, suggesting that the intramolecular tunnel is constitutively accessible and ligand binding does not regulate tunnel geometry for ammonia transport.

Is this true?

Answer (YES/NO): NO